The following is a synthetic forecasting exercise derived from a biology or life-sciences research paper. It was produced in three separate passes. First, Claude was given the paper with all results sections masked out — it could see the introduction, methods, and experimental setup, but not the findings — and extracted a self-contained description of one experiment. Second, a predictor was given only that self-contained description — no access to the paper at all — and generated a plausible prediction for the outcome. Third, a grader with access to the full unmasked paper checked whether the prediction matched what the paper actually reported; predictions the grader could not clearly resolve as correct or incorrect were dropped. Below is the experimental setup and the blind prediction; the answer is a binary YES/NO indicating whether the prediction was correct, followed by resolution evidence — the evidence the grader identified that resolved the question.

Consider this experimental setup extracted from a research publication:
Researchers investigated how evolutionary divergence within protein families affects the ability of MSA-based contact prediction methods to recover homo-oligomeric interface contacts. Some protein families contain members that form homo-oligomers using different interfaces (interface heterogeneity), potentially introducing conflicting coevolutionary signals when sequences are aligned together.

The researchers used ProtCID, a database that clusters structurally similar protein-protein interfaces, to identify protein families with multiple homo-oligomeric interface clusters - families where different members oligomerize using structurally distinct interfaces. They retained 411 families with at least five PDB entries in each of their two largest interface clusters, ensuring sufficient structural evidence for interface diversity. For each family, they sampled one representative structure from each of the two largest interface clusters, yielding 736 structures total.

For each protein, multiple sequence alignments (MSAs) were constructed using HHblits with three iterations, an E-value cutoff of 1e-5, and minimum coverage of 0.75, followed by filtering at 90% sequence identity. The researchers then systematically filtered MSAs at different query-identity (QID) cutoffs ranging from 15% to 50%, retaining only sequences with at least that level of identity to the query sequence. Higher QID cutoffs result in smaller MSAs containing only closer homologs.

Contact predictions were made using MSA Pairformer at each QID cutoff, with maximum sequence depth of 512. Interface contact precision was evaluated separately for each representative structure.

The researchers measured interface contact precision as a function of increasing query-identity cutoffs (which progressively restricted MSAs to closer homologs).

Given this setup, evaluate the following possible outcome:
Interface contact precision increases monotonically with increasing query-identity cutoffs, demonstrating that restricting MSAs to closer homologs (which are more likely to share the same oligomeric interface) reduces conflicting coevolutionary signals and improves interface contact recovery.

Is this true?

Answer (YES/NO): NO